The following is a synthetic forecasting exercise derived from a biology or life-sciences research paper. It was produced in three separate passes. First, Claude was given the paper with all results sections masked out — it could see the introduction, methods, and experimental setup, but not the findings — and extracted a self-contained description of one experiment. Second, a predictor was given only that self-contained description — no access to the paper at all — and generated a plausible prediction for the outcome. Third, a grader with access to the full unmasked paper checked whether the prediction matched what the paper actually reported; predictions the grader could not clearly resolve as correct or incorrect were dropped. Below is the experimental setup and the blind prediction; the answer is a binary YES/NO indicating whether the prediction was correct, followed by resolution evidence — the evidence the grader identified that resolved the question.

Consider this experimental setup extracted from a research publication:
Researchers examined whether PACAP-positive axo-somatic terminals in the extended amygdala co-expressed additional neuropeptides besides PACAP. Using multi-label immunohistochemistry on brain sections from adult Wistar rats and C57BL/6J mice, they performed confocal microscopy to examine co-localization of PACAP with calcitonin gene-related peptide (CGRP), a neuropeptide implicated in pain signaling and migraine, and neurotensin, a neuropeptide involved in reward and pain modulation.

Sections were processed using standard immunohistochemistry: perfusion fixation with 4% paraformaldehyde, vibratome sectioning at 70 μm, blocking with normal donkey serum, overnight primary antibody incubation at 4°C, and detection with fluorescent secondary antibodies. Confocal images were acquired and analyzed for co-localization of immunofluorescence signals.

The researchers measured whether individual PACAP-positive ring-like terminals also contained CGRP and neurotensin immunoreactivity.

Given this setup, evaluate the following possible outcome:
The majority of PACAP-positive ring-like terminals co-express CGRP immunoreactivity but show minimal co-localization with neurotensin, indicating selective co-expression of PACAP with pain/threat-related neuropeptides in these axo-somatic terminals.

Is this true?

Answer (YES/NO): NO